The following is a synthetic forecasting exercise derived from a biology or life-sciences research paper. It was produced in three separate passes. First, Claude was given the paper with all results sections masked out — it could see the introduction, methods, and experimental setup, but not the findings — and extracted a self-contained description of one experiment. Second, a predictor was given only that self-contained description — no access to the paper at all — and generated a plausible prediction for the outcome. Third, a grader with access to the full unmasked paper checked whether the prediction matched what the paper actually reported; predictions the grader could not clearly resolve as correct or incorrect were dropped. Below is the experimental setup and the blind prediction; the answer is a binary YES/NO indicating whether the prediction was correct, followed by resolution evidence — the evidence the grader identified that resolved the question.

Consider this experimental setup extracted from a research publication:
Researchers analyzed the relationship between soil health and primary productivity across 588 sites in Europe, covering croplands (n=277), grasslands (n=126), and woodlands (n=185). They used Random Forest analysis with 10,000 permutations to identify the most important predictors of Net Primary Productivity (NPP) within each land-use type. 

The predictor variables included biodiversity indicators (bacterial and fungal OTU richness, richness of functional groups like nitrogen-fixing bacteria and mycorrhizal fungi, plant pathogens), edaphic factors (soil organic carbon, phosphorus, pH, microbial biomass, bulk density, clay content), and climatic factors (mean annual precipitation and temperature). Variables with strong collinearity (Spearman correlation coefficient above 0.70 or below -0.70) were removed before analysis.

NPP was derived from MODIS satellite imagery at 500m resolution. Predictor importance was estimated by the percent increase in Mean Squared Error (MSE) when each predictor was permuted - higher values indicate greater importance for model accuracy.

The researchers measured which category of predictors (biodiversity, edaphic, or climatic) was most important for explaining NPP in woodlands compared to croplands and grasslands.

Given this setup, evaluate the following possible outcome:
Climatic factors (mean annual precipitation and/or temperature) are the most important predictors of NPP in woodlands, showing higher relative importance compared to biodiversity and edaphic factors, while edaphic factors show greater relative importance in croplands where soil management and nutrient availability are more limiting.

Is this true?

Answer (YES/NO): YES